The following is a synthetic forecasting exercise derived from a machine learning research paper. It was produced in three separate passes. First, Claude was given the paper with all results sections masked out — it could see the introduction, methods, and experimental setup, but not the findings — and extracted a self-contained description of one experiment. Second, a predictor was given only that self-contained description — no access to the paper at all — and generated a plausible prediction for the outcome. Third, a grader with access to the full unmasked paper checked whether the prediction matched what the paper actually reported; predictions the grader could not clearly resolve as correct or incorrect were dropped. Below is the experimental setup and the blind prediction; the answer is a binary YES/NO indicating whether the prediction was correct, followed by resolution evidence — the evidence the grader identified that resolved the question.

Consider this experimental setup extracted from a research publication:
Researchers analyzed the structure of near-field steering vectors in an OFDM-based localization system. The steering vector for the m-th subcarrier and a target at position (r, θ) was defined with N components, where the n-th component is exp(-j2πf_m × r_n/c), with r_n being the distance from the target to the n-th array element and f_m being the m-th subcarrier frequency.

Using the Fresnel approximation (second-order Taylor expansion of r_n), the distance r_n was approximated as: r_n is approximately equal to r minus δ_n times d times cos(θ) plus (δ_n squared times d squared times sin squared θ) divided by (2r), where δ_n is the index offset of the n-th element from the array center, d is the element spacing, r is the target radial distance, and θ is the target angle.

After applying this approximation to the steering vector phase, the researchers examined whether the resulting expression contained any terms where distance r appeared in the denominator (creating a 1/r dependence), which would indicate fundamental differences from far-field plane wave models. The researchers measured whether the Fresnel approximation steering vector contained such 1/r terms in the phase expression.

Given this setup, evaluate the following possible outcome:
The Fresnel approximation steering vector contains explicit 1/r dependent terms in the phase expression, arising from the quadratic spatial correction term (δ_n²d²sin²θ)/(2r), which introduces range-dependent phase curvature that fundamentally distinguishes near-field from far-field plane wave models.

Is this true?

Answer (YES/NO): YES